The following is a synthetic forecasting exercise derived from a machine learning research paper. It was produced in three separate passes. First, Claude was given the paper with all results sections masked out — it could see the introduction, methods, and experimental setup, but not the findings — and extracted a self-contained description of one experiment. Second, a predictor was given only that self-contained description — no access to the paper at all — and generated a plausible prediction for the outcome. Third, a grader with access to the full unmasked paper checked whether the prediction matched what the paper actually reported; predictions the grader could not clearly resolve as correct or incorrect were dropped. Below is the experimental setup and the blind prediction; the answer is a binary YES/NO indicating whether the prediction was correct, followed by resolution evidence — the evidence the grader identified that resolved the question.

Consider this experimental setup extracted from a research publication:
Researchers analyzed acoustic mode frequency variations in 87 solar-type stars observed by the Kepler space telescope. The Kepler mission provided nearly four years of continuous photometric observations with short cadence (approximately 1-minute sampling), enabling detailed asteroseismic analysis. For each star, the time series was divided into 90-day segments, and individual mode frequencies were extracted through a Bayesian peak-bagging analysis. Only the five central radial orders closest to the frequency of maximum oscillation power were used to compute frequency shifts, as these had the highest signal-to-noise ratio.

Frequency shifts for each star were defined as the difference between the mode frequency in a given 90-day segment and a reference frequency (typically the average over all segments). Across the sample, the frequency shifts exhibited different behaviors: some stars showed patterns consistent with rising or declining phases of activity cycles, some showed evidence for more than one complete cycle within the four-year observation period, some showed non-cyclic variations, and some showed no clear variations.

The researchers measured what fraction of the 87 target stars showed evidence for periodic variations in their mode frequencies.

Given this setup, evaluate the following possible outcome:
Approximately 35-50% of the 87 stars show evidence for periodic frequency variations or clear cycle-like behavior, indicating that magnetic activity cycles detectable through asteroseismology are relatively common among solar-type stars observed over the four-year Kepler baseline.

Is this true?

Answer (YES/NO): NO